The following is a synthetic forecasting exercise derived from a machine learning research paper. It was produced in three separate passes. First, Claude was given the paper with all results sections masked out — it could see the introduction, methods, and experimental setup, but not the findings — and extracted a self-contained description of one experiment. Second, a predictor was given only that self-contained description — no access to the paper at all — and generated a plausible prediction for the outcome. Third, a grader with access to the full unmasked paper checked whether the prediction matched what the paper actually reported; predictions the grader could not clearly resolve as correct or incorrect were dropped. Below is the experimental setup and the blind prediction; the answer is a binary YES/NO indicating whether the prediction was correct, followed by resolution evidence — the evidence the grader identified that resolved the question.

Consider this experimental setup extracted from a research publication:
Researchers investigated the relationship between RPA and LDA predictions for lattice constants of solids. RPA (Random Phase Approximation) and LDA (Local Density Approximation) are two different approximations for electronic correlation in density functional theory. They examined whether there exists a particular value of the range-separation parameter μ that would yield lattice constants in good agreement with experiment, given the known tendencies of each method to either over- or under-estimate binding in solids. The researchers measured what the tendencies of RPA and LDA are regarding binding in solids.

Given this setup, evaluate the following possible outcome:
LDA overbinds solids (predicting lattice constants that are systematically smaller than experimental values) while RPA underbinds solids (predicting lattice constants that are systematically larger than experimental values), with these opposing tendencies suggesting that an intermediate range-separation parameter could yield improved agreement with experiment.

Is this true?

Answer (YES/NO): YES